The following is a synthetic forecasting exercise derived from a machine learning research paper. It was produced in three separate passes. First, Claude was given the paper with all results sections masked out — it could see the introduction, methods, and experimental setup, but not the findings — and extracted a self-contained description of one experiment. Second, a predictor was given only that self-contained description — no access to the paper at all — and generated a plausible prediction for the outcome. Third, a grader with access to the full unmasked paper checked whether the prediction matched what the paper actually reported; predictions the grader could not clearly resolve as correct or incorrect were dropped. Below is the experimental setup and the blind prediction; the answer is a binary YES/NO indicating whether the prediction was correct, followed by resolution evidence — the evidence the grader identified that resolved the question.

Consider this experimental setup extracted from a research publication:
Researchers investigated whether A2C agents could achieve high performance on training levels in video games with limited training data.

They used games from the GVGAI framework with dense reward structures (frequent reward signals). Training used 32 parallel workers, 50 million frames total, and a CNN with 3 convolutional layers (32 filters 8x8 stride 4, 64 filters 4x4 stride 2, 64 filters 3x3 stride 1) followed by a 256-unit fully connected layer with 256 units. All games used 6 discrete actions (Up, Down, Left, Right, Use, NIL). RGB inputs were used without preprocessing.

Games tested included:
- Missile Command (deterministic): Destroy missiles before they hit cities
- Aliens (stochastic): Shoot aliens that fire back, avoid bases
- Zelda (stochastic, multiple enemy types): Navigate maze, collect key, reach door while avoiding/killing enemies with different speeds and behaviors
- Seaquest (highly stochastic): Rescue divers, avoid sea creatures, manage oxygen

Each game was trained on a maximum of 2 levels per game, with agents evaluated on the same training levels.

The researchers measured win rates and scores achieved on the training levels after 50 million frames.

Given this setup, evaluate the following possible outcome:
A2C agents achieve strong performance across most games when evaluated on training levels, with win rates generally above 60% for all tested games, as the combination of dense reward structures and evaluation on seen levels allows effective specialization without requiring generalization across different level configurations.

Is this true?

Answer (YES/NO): NO